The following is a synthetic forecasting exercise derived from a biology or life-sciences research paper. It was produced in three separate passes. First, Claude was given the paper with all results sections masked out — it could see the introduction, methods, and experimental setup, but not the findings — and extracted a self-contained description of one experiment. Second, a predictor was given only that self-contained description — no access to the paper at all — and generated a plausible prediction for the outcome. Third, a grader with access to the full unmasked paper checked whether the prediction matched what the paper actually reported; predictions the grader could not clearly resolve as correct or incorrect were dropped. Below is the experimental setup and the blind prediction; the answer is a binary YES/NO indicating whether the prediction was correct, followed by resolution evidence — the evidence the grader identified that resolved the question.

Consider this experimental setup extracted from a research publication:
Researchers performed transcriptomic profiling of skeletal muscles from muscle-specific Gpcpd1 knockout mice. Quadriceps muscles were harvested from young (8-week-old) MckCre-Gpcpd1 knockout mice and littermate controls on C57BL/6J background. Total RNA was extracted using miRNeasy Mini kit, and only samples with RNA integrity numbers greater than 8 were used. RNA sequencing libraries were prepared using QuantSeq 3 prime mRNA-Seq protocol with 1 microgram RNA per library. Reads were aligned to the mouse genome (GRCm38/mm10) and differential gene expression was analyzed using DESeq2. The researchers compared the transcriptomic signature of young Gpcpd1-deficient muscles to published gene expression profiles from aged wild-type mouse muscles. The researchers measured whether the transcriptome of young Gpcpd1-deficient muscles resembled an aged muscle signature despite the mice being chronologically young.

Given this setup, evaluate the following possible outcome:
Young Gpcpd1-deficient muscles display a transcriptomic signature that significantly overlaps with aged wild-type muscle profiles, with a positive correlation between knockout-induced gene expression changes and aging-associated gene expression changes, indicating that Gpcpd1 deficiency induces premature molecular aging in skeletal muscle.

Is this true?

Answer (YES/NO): YES